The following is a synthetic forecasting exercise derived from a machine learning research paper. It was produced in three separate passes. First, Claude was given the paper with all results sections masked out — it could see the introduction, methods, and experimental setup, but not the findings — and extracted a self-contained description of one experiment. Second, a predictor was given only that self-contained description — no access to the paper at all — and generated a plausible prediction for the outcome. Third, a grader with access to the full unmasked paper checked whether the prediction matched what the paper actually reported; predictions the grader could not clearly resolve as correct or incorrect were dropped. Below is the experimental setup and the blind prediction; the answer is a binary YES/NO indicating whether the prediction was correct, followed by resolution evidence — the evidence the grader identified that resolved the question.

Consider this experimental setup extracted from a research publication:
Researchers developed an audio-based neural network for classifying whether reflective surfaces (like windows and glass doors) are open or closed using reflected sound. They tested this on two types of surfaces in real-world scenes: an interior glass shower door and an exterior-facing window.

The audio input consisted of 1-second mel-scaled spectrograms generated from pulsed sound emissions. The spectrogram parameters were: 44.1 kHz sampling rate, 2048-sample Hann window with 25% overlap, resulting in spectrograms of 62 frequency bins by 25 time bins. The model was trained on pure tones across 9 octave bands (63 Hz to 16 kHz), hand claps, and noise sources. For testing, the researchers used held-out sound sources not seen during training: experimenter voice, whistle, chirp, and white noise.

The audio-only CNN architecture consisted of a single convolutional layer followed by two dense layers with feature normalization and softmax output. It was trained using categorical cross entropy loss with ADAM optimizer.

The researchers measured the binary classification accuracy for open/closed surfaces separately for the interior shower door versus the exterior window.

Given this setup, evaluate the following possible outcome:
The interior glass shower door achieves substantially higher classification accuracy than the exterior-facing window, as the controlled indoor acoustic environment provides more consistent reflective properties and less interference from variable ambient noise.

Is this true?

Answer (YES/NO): NO